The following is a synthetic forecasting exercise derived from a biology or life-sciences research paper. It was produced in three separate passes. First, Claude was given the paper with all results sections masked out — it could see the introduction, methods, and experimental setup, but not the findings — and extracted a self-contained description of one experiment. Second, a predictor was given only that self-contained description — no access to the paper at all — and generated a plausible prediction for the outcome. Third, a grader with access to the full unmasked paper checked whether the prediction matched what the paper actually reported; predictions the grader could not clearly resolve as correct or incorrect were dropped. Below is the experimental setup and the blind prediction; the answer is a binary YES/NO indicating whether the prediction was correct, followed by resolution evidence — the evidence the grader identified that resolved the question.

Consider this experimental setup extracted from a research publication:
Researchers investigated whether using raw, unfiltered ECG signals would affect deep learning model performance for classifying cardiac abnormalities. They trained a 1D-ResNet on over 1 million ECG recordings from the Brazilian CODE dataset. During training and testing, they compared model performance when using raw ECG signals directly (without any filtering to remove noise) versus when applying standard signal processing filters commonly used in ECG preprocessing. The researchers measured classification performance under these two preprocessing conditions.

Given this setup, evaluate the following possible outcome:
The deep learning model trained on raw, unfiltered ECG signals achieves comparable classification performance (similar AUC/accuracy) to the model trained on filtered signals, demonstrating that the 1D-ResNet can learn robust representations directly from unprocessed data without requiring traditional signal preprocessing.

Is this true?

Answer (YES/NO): NO